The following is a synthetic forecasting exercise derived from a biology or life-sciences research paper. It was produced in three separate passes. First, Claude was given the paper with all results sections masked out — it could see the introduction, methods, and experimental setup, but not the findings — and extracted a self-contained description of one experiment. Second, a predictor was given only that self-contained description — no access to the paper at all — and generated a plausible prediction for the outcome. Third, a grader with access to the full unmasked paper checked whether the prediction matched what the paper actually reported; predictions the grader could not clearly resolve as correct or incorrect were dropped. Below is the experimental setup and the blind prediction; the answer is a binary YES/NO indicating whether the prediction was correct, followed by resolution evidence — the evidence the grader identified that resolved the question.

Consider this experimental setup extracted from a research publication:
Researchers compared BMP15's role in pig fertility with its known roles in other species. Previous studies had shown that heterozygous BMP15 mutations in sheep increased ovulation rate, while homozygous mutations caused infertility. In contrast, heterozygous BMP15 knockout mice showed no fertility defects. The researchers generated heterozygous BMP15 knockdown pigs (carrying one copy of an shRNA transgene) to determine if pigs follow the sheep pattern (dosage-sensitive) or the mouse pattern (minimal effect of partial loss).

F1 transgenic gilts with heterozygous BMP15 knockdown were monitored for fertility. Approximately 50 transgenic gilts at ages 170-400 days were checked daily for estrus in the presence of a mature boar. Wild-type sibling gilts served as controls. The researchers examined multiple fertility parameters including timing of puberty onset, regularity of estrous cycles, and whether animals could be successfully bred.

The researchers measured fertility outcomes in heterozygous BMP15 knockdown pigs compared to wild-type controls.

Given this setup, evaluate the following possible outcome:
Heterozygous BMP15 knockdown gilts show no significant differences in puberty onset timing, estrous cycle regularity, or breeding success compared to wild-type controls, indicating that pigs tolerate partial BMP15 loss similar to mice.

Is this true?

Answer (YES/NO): NO